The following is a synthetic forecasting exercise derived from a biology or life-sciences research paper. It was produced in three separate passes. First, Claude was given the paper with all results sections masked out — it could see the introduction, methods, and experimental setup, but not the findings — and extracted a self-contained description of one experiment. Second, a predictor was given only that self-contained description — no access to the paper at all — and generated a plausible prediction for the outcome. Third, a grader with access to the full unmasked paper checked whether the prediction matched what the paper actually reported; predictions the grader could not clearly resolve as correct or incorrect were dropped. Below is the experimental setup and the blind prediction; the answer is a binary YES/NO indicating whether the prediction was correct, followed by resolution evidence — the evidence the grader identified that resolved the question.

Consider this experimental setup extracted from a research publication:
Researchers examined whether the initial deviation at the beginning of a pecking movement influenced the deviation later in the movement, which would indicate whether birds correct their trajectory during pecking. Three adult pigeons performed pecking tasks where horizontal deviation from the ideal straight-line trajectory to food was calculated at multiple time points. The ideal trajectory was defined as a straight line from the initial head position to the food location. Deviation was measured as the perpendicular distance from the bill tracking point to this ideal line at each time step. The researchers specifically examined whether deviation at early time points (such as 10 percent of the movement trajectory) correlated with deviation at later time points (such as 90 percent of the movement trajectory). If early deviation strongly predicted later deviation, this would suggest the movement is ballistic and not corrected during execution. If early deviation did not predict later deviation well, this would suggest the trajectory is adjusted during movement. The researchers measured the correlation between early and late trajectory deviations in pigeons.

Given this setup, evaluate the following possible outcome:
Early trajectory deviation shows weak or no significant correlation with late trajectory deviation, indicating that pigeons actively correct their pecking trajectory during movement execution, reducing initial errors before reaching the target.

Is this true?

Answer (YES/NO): NO